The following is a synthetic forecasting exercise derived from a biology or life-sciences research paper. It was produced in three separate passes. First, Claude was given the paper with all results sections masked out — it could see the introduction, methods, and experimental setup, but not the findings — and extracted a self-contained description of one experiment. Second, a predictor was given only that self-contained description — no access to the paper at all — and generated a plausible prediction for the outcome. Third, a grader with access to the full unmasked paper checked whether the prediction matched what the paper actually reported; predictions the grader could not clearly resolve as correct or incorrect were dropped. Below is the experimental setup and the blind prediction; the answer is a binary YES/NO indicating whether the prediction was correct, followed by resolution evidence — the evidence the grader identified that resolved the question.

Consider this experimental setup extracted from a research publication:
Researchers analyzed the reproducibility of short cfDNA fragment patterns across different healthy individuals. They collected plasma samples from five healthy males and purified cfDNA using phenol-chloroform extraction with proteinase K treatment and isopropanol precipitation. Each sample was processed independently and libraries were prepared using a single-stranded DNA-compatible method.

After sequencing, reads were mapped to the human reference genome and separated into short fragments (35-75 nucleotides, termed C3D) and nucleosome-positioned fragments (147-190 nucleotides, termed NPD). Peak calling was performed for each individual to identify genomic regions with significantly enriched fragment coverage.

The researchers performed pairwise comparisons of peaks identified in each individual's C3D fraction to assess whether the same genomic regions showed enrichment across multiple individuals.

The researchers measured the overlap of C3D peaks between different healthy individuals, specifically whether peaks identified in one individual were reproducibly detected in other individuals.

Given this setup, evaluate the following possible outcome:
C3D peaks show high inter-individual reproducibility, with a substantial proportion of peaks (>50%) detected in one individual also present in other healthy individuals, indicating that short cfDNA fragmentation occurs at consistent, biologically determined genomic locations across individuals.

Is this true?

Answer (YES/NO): YES